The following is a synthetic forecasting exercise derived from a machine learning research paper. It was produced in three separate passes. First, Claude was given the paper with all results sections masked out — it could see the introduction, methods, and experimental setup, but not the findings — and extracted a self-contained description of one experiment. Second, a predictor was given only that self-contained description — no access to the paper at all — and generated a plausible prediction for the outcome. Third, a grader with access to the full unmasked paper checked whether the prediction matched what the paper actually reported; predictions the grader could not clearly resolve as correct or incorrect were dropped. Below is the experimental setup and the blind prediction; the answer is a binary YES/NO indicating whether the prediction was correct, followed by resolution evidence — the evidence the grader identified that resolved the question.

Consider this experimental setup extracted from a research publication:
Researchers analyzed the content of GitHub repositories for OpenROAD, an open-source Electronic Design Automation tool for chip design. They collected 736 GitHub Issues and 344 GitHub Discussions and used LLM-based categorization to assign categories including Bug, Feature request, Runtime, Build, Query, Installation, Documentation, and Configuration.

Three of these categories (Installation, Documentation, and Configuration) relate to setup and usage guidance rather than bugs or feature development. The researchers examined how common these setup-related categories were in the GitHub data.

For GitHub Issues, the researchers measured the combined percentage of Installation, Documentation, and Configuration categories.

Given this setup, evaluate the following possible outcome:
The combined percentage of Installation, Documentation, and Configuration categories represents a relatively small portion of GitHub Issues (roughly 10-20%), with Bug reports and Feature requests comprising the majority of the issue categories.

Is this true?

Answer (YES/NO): NO